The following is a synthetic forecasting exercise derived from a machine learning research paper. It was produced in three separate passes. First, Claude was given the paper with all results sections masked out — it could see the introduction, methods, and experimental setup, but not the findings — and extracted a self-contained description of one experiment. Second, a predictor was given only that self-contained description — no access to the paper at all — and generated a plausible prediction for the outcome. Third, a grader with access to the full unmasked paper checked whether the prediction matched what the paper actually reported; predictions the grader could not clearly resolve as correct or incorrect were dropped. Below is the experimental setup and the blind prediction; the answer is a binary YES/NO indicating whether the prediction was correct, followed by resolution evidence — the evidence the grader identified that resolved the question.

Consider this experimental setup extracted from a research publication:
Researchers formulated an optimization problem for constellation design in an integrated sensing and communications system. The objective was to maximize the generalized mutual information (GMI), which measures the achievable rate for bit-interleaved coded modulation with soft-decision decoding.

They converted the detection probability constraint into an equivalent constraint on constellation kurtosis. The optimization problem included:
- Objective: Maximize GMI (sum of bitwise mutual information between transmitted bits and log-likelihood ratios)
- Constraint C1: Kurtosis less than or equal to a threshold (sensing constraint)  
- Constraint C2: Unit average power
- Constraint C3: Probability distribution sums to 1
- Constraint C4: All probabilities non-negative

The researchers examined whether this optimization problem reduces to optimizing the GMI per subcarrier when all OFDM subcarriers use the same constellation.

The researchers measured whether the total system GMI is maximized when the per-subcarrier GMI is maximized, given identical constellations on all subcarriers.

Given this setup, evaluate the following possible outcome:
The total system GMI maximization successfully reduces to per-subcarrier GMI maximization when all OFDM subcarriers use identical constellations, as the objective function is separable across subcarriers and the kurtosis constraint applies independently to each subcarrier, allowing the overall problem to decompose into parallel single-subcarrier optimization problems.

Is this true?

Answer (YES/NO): YES